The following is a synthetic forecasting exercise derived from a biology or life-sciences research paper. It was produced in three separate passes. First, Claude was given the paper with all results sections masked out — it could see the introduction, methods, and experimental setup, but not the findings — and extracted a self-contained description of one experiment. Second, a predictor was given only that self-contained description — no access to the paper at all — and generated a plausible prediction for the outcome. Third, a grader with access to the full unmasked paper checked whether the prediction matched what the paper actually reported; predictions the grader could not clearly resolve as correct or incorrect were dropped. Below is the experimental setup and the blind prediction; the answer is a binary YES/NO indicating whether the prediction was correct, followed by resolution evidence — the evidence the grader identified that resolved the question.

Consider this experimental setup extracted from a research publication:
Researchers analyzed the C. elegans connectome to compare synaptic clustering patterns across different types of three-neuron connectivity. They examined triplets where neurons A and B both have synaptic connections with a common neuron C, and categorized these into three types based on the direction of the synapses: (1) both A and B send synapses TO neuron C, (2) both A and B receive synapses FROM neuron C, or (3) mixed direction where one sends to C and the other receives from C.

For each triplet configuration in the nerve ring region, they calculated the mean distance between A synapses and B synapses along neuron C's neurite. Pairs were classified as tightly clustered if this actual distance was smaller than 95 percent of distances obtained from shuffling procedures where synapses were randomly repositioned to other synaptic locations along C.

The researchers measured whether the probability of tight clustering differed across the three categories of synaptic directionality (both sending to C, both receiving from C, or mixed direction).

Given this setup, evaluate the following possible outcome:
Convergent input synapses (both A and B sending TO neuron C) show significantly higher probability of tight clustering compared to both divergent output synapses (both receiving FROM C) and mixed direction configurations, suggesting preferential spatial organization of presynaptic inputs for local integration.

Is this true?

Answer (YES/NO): NO